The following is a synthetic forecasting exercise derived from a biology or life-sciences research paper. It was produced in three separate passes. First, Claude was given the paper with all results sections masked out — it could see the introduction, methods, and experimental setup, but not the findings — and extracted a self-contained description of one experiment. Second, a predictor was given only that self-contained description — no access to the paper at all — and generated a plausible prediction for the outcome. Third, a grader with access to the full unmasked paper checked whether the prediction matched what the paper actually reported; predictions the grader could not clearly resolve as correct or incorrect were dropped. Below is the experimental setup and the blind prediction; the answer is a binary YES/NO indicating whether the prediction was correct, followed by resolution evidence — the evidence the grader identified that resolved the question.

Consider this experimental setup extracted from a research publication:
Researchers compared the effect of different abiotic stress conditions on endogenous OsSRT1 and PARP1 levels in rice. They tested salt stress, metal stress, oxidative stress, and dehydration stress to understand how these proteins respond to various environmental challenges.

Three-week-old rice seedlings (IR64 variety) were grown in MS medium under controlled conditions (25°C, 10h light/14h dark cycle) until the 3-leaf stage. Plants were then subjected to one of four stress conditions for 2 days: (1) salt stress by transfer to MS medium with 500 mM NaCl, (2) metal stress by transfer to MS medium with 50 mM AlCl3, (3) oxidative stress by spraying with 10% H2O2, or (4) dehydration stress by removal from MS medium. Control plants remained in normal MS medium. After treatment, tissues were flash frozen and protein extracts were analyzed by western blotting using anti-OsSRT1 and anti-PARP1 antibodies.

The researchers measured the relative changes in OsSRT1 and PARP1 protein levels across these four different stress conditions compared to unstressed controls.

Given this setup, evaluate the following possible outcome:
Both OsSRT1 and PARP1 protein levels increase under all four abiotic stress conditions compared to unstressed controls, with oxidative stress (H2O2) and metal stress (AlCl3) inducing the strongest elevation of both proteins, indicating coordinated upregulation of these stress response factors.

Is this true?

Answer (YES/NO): NO